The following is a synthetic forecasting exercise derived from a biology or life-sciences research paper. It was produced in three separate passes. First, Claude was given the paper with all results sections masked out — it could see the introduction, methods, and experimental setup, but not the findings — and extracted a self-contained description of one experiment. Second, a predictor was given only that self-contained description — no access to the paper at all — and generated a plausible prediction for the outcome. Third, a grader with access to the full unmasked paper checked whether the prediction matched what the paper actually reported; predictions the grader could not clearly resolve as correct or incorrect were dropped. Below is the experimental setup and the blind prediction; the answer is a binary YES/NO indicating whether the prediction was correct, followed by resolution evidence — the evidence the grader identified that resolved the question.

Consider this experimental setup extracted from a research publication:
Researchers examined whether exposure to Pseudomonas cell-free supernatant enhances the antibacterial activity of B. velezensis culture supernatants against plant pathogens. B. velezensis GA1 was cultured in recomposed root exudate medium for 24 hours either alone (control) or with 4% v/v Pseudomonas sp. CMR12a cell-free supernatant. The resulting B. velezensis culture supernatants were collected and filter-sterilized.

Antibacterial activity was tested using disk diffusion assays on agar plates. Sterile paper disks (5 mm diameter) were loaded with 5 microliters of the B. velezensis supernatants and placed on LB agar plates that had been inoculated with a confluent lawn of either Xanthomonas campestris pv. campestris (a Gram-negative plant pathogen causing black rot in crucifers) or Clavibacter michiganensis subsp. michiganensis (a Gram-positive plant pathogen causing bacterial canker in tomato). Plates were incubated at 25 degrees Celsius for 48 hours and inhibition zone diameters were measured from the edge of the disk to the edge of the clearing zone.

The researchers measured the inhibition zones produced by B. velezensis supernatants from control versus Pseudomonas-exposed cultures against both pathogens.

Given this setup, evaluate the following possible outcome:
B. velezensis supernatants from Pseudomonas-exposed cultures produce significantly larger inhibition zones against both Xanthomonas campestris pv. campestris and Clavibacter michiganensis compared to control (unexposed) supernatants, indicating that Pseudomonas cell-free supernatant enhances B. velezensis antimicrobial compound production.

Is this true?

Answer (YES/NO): YES